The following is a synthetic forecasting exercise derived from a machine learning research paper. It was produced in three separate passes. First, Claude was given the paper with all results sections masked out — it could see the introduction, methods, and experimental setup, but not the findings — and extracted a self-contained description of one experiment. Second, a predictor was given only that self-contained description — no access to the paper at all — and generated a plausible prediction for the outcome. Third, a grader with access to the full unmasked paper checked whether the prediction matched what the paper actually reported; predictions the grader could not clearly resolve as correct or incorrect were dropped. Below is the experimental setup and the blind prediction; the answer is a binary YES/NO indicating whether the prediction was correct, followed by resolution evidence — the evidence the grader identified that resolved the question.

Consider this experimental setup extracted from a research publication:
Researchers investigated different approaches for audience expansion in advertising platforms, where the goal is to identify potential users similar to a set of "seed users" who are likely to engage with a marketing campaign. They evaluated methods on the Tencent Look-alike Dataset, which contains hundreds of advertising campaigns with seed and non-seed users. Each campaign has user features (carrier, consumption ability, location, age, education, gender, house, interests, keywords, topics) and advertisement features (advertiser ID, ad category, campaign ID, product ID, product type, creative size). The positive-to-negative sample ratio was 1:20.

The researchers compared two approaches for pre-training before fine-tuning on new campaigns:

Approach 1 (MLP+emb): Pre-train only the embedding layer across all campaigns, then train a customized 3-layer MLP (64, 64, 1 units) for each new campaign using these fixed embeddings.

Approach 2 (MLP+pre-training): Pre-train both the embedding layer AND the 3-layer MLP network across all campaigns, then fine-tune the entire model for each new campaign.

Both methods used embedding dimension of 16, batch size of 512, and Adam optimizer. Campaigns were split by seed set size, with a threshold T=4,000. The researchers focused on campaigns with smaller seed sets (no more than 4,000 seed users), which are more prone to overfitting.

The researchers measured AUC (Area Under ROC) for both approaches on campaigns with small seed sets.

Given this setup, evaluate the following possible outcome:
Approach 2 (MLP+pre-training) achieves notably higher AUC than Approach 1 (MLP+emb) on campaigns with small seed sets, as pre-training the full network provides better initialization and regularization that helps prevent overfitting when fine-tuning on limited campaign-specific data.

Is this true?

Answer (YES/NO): YES